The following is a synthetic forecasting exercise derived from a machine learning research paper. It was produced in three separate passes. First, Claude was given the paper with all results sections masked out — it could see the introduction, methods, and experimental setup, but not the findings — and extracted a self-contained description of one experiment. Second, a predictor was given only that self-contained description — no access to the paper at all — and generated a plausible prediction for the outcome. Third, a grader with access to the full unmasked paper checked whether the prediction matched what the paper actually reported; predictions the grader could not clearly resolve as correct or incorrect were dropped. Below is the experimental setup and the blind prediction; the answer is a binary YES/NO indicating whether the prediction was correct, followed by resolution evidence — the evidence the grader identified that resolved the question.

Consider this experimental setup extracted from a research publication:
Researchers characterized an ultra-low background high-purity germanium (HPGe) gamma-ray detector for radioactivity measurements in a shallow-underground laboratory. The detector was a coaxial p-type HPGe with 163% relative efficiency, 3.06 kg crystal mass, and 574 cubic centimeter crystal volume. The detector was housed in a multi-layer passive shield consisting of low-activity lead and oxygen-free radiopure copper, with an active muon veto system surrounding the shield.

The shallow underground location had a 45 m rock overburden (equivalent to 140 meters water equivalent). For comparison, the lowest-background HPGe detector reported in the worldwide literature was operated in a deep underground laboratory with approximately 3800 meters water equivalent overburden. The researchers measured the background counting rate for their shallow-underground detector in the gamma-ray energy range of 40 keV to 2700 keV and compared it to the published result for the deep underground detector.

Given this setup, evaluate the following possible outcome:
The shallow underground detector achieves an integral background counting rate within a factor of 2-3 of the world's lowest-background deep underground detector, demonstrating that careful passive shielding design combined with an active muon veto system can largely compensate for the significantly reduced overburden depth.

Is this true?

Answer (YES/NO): YES